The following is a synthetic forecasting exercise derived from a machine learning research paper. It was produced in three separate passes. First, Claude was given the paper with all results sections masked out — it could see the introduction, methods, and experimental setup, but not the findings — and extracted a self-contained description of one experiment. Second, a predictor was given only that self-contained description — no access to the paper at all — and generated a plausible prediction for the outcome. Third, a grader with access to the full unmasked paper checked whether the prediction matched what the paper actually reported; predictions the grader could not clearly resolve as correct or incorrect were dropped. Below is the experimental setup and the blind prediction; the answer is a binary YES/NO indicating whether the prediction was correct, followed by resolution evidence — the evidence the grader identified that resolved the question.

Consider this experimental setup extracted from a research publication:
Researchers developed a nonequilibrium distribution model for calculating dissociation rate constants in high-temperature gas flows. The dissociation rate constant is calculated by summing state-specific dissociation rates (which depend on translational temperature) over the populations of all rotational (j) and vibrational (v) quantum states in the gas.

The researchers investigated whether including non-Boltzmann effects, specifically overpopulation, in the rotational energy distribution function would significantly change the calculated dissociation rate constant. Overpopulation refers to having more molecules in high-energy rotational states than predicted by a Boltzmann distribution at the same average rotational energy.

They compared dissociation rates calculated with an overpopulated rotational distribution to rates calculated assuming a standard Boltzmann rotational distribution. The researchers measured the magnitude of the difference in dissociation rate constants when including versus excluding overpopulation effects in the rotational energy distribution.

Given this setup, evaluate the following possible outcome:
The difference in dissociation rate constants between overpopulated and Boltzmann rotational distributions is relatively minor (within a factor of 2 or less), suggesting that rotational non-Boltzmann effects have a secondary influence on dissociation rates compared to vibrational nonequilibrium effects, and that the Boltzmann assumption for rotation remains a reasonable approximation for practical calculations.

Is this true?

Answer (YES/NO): YES